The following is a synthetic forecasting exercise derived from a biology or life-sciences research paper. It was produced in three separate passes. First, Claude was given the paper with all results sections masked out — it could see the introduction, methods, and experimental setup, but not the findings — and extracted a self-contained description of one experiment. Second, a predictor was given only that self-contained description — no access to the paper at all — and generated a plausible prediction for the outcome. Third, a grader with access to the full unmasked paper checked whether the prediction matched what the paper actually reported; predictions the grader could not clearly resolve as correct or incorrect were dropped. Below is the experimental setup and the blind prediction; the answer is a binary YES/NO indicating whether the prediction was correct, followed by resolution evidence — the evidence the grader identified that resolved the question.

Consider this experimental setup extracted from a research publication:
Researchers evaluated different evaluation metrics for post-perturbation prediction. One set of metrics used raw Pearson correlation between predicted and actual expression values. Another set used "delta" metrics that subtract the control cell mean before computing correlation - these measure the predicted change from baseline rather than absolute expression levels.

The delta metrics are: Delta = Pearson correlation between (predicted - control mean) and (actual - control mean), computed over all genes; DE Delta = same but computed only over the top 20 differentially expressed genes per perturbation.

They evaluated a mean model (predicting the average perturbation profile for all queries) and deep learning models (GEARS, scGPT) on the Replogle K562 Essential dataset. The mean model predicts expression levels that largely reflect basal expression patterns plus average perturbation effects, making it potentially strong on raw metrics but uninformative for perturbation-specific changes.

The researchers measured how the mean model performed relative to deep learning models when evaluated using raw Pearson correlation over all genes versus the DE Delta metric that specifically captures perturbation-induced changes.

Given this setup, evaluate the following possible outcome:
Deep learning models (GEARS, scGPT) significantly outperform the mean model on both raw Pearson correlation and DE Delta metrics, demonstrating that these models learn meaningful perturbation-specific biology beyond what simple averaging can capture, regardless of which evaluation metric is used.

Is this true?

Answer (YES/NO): NO